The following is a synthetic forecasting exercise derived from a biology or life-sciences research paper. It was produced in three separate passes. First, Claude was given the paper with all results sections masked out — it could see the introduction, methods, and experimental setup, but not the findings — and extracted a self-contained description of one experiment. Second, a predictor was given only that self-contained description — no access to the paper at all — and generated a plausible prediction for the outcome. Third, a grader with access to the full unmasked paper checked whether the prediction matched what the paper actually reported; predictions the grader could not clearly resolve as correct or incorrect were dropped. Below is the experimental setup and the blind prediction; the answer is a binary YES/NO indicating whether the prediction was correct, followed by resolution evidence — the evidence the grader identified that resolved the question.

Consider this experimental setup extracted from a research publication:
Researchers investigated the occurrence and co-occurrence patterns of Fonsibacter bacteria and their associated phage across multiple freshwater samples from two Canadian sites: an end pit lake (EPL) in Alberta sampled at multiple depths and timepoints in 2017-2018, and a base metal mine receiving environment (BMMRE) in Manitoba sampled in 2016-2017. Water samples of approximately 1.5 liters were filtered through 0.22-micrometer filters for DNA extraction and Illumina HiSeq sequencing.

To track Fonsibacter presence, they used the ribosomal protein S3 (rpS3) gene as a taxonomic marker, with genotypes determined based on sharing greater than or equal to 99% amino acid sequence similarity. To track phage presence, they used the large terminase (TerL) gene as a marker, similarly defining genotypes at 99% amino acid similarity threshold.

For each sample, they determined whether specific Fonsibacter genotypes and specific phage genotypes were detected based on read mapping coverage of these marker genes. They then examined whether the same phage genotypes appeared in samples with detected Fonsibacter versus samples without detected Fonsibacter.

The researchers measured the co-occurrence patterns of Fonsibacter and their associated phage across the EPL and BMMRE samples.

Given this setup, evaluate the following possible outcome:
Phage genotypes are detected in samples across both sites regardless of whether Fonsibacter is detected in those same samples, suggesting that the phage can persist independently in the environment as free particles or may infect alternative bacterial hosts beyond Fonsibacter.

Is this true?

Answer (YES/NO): NO